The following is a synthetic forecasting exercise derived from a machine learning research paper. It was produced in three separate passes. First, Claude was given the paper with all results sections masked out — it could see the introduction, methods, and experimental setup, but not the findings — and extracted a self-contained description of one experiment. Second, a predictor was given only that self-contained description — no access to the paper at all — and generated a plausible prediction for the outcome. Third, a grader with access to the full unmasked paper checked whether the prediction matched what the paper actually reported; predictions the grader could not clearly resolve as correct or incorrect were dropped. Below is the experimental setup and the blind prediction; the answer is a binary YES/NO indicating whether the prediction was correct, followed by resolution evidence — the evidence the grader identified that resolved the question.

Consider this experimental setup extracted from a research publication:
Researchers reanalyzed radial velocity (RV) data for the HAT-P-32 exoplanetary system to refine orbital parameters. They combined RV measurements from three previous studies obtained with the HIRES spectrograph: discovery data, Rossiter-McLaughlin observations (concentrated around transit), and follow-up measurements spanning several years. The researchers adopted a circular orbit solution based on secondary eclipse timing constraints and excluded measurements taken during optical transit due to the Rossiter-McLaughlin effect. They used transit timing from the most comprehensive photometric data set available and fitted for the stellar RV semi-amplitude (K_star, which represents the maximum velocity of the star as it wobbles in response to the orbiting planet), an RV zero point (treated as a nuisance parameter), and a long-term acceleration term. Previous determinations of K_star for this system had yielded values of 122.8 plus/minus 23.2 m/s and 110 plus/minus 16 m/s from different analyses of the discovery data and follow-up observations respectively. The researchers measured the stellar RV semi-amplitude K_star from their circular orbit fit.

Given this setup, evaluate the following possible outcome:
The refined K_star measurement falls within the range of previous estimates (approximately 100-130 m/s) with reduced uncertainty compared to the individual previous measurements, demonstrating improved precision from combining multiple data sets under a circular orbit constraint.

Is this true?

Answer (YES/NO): NO